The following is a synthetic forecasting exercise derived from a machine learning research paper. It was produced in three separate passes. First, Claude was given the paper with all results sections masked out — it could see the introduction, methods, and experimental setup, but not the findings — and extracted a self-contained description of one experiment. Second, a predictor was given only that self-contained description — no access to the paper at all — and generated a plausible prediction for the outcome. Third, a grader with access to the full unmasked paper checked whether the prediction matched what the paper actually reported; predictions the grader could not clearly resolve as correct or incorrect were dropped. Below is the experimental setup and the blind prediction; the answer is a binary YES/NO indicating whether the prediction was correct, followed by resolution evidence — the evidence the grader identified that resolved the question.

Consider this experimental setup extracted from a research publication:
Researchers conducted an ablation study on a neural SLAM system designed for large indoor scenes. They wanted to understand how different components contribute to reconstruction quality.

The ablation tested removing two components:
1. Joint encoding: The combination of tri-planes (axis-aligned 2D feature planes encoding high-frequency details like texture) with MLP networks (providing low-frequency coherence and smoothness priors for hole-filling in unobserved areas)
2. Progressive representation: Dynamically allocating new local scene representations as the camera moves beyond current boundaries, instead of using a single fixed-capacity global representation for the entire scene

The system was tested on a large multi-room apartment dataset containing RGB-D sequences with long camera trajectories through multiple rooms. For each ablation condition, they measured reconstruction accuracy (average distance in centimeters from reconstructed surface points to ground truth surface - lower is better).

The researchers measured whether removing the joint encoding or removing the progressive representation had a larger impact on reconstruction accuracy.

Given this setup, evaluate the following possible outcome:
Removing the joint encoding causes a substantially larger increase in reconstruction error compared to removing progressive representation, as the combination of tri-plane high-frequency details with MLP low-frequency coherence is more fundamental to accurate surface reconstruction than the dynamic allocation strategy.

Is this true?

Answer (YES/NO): YES